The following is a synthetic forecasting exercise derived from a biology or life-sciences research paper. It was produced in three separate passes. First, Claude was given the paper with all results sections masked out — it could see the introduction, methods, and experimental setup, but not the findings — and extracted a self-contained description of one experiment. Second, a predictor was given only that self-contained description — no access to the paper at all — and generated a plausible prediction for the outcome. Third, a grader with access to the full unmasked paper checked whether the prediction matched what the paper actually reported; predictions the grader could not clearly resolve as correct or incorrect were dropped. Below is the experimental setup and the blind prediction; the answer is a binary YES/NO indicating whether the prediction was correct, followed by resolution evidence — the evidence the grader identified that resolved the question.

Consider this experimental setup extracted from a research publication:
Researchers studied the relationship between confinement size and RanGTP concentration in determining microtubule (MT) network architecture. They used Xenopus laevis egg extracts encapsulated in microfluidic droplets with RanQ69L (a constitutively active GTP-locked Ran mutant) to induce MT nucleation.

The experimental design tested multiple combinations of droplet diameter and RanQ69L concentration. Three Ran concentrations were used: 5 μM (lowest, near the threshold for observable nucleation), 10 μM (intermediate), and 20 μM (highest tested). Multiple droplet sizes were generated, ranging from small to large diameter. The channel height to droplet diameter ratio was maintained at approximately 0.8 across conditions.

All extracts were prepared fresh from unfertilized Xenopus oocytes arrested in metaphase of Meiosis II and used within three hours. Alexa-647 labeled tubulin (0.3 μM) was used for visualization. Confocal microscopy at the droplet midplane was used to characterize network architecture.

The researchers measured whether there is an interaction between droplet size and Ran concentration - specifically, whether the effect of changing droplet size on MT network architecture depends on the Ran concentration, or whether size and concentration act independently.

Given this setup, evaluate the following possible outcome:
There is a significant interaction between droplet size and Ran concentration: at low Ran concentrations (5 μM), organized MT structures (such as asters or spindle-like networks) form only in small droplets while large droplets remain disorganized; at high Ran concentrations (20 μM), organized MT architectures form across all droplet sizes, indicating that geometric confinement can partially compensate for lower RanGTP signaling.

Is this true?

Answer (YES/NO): NO